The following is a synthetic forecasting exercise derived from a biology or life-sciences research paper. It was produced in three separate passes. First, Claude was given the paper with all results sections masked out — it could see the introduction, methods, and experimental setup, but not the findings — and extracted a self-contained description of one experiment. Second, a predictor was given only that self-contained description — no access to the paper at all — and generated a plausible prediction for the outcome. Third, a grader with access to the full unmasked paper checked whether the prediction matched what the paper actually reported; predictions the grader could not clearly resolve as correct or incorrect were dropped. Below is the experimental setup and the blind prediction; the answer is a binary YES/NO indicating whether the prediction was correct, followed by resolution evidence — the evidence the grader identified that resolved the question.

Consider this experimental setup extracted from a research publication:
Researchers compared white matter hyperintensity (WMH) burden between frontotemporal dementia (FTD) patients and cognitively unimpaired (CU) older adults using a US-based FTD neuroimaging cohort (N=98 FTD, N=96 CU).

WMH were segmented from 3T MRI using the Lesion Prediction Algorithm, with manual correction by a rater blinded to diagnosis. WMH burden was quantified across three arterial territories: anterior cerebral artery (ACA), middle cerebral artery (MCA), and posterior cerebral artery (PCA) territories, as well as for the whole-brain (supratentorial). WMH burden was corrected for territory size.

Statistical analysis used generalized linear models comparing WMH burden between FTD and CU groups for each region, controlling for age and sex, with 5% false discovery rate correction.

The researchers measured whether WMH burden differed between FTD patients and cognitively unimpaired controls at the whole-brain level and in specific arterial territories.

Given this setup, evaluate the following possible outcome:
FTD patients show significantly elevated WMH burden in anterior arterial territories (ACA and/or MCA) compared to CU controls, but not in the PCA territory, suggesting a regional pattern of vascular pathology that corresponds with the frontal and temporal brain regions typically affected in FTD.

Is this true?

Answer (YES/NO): NO